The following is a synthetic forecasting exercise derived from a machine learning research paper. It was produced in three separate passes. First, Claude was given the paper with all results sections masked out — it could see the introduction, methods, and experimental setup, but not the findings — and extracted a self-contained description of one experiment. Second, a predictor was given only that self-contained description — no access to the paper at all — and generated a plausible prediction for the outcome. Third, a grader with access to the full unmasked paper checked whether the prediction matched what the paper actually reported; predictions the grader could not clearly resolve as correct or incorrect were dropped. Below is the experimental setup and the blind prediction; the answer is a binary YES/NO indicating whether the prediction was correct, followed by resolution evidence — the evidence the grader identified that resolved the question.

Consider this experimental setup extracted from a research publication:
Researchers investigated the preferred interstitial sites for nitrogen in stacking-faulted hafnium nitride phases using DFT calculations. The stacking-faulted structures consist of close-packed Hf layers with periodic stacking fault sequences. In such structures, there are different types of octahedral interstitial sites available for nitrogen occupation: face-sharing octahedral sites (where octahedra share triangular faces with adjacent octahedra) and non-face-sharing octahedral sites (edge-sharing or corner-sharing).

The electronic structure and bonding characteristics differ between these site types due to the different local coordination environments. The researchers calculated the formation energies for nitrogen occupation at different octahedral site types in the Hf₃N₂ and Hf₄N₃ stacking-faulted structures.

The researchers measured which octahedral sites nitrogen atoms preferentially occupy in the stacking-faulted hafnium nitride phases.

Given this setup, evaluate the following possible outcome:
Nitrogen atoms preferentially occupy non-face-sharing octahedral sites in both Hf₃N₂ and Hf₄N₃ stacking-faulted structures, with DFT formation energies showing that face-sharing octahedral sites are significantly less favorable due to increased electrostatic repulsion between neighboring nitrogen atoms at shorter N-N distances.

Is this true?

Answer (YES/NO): YES